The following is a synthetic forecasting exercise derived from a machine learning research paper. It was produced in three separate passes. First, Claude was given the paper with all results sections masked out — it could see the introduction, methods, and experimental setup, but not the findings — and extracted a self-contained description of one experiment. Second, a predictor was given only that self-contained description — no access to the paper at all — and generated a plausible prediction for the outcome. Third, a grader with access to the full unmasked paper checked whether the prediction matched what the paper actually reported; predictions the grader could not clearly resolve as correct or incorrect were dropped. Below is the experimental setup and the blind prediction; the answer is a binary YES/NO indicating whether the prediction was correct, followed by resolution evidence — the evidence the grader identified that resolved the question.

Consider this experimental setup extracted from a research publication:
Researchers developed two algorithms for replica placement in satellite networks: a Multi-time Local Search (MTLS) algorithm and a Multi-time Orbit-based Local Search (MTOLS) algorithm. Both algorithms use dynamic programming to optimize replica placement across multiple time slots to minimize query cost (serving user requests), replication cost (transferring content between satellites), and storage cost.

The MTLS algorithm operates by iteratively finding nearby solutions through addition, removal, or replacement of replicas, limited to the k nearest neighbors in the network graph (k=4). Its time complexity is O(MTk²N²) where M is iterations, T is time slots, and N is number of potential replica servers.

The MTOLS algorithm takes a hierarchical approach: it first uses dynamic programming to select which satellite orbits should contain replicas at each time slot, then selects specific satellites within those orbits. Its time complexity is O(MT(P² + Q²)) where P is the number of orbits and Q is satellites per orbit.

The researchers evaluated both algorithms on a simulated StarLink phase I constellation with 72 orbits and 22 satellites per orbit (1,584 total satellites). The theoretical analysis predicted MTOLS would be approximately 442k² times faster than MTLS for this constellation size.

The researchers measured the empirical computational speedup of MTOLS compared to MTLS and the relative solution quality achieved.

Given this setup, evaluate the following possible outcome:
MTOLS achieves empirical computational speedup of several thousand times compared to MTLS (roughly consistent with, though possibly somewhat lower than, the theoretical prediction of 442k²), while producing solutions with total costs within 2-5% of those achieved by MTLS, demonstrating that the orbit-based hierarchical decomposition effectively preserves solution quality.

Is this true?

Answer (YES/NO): NO